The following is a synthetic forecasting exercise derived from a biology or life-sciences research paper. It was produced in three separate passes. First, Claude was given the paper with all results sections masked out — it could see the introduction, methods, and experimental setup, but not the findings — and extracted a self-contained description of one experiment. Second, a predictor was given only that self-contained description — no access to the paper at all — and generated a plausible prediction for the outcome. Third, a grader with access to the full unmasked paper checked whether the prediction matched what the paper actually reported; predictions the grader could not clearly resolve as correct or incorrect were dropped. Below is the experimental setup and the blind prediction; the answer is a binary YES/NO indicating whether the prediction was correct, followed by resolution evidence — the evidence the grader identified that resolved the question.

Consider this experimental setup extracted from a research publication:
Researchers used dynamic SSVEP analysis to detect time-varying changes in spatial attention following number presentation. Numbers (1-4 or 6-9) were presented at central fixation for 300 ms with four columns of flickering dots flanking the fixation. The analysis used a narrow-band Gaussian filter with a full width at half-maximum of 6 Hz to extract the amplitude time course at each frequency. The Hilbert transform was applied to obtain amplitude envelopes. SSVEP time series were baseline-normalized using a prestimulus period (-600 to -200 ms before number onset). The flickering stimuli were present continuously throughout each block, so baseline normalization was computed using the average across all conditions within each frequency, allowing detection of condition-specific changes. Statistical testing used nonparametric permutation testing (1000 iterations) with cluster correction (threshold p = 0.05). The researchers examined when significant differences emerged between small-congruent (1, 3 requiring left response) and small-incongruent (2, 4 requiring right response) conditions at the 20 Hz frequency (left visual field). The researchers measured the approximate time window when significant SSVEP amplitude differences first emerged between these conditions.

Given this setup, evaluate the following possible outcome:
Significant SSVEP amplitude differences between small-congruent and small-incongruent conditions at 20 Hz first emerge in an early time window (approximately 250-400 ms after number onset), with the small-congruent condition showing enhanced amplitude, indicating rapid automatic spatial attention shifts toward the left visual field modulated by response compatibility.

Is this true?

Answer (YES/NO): NO